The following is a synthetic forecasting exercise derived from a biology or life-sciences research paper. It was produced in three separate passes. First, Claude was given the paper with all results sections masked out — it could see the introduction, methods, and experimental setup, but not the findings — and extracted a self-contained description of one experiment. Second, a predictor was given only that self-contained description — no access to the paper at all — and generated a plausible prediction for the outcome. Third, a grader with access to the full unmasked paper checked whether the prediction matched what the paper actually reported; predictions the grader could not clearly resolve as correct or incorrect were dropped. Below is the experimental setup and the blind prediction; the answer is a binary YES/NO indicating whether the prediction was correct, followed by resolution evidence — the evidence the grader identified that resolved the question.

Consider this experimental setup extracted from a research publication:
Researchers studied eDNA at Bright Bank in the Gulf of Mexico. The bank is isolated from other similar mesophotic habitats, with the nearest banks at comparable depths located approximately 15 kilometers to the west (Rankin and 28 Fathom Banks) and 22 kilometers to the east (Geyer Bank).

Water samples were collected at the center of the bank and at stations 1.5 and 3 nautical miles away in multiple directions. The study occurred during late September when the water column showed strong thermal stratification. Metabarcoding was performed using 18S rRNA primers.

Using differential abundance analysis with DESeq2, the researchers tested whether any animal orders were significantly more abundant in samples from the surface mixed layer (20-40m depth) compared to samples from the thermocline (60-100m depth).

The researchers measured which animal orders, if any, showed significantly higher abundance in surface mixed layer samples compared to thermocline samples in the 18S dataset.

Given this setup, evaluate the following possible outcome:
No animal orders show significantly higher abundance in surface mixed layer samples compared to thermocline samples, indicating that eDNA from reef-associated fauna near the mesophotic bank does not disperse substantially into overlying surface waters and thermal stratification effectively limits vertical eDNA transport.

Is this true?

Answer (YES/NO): NO